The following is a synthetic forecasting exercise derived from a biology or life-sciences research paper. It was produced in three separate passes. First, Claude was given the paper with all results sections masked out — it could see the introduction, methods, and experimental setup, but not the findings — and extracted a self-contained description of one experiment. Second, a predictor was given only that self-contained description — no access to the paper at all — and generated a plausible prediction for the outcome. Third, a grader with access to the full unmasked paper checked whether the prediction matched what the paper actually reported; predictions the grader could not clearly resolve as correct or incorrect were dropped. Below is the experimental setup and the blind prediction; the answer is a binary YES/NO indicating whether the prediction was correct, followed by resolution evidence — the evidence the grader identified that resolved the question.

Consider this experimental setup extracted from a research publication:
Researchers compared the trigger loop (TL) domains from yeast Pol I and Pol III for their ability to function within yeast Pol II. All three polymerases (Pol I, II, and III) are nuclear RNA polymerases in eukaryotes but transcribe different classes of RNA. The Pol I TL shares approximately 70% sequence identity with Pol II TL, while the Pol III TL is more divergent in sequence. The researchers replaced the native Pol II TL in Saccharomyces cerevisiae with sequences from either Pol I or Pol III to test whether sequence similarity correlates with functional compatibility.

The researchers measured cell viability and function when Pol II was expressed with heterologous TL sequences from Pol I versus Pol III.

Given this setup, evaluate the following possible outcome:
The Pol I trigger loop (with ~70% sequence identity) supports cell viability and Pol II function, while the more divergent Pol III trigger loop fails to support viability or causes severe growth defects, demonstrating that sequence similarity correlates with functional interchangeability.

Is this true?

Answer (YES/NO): NO